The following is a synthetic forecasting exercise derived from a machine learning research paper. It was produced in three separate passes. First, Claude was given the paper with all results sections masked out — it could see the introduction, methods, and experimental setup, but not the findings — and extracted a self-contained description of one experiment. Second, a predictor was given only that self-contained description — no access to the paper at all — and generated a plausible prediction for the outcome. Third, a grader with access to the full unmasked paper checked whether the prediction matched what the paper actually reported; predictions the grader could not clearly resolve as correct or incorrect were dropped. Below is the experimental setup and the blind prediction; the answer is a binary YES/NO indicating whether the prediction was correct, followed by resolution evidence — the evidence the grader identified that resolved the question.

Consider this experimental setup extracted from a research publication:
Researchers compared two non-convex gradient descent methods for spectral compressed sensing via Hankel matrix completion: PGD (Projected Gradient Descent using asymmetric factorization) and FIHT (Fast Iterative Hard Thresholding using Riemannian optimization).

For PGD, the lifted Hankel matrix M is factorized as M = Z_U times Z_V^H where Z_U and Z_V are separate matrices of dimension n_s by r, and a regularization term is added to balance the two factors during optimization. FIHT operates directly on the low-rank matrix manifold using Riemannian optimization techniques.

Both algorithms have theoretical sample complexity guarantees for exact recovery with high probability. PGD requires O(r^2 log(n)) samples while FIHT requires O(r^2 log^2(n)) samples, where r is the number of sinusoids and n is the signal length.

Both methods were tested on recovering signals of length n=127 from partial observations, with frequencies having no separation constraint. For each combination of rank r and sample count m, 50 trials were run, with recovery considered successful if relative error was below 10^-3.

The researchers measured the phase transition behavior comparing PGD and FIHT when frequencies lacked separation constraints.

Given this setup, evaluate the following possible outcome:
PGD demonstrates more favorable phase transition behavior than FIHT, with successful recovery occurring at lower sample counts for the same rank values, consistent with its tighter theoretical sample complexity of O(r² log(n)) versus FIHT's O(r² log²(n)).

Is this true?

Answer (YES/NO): YES